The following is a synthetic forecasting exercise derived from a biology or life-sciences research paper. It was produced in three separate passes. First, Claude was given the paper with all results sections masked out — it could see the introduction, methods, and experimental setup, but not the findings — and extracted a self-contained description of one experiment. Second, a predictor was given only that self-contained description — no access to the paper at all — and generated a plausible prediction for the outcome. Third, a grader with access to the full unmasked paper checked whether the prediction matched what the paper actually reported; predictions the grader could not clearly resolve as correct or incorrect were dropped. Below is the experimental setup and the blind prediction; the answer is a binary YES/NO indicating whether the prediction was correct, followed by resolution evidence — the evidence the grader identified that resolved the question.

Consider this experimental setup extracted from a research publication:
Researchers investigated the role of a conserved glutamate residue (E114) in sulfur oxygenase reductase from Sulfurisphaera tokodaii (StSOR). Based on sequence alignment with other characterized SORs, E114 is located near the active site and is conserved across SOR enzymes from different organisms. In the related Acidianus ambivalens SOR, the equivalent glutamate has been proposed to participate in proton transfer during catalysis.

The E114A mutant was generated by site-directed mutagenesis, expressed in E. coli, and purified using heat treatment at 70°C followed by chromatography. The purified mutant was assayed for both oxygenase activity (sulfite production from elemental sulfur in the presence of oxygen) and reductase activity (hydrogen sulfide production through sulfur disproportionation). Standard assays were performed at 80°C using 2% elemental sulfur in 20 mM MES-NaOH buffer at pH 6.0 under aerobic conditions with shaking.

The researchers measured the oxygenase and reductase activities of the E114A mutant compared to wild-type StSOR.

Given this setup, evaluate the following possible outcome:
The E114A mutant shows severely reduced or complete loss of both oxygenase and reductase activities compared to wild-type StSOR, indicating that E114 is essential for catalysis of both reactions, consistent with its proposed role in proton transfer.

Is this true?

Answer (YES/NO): NO